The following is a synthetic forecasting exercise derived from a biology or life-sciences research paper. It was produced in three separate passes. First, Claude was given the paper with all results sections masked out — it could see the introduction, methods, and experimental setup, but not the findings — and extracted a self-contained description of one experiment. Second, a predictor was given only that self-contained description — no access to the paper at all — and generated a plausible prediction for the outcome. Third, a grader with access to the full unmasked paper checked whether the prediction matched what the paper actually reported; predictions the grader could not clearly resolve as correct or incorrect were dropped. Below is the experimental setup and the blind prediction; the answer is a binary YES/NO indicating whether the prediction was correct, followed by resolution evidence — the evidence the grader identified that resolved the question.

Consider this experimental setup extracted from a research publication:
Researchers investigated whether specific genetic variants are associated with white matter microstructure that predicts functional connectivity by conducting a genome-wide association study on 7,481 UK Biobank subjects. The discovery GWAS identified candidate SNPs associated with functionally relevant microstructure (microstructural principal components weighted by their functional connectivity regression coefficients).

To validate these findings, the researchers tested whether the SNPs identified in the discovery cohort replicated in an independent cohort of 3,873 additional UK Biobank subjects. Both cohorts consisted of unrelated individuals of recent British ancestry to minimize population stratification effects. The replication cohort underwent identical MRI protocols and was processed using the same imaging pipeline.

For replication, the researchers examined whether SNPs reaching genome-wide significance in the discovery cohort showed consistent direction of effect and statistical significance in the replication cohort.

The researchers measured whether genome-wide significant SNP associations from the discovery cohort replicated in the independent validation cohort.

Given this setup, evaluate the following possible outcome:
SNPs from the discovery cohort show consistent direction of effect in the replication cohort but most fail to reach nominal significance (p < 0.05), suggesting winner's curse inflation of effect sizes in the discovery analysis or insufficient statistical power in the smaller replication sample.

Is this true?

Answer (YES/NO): NO